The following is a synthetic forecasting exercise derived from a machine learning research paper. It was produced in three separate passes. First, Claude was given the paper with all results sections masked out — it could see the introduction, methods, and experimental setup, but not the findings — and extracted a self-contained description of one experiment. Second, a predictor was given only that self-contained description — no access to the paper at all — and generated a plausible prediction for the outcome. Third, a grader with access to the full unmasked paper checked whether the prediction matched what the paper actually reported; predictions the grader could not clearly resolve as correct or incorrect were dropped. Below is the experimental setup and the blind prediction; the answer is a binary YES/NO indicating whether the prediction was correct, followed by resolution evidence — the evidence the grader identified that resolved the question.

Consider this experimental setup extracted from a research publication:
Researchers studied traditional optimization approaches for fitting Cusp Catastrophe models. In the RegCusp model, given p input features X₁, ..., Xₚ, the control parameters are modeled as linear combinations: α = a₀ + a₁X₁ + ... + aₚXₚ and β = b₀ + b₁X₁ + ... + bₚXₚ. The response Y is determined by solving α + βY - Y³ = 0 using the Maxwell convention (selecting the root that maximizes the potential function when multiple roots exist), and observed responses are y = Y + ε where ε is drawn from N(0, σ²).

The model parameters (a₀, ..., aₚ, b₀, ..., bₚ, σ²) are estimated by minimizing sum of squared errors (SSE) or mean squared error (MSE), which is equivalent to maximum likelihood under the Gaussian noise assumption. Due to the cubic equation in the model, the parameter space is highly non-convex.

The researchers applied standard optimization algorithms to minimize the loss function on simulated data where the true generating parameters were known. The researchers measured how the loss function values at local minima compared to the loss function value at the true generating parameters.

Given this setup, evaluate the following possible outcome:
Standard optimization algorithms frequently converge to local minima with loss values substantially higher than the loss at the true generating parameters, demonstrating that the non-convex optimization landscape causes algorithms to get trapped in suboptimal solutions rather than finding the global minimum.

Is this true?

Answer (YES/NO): NO